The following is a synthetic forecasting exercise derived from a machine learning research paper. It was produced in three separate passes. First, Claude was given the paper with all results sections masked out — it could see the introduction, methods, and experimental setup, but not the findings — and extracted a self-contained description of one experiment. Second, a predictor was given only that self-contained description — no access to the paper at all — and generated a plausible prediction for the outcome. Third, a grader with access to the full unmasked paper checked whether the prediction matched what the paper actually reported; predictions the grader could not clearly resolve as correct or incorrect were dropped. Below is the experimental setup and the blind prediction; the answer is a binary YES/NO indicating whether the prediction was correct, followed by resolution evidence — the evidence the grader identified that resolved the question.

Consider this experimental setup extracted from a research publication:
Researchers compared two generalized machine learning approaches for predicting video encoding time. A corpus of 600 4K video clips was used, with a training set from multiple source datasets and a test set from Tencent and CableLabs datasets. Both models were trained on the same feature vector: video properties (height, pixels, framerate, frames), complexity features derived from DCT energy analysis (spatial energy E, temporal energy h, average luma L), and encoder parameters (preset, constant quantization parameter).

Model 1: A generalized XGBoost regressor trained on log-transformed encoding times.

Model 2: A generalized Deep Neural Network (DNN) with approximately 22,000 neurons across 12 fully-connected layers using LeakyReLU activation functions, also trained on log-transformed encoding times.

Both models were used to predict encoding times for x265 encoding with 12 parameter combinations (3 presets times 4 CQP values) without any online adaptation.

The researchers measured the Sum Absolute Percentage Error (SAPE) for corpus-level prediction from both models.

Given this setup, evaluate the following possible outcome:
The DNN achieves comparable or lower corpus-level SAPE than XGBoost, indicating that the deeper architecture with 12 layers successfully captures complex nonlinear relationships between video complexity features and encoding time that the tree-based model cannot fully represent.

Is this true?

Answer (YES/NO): YES